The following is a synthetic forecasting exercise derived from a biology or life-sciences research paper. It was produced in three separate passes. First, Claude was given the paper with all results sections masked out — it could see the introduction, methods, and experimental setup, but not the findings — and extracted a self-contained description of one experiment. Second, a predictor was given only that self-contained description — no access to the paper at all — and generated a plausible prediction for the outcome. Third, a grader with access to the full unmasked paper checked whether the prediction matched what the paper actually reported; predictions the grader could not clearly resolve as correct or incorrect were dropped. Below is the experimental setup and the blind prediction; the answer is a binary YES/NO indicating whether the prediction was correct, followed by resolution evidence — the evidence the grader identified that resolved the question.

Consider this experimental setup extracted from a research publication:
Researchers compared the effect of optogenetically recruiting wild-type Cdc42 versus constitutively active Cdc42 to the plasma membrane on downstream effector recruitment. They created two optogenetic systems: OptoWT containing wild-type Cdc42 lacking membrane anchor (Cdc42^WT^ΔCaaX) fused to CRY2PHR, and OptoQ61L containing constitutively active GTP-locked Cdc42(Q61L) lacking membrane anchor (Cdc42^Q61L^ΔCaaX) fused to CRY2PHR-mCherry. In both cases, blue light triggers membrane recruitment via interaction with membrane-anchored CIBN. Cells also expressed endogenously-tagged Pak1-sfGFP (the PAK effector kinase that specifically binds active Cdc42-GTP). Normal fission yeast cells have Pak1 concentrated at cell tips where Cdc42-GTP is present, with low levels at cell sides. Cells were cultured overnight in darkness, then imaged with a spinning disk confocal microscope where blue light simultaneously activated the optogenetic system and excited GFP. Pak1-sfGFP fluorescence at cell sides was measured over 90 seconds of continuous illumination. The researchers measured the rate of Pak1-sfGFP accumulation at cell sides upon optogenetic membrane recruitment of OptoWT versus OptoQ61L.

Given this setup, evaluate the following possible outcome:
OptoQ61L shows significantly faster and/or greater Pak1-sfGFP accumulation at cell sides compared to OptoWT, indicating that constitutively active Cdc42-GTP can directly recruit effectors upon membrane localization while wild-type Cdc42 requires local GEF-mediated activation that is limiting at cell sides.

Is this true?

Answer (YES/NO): YES